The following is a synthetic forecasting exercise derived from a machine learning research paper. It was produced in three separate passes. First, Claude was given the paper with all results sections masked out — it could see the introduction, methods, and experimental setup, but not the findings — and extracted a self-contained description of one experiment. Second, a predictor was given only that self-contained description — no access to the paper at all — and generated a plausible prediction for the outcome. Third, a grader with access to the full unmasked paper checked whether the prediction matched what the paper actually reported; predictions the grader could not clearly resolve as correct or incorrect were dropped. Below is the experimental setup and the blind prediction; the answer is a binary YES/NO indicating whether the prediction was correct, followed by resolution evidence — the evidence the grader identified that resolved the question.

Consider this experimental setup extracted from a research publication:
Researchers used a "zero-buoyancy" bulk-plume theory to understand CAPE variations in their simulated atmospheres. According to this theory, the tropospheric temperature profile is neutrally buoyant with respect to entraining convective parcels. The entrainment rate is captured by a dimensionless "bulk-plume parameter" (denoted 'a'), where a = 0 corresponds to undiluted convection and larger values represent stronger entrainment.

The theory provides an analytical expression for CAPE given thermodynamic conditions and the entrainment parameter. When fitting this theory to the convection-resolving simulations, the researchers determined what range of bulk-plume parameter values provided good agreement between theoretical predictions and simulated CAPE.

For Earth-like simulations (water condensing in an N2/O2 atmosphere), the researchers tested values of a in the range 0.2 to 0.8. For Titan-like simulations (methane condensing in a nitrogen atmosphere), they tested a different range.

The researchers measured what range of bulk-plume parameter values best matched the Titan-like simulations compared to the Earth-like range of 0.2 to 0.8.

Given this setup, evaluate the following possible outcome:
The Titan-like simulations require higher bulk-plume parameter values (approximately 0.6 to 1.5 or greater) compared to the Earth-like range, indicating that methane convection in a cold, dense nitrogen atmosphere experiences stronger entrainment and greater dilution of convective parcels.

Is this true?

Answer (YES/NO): YES